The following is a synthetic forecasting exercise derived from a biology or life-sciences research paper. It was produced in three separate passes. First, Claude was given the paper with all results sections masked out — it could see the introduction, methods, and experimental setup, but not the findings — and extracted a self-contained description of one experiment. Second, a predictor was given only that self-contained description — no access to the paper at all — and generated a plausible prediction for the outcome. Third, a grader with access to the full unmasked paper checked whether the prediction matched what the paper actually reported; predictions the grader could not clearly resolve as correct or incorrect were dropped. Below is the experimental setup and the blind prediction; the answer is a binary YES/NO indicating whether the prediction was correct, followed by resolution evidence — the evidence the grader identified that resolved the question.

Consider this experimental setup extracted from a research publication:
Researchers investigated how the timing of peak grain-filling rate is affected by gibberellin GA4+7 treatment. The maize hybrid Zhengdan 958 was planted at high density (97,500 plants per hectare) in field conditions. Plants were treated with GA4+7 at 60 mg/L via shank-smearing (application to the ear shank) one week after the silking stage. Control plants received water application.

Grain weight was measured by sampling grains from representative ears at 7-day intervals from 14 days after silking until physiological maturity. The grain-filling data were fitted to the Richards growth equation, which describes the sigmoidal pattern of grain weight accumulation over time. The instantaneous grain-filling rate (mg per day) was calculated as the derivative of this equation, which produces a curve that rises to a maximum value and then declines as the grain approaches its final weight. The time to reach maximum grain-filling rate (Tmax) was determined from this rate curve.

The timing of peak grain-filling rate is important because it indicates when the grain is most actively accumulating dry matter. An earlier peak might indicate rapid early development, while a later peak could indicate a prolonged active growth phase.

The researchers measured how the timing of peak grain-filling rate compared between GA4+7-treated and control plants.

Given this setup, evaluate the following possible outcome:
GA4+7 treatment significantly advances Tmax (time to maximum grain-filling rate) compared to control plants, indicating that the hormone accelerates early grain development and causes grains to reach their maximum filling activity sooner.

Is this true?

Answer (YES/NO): NO